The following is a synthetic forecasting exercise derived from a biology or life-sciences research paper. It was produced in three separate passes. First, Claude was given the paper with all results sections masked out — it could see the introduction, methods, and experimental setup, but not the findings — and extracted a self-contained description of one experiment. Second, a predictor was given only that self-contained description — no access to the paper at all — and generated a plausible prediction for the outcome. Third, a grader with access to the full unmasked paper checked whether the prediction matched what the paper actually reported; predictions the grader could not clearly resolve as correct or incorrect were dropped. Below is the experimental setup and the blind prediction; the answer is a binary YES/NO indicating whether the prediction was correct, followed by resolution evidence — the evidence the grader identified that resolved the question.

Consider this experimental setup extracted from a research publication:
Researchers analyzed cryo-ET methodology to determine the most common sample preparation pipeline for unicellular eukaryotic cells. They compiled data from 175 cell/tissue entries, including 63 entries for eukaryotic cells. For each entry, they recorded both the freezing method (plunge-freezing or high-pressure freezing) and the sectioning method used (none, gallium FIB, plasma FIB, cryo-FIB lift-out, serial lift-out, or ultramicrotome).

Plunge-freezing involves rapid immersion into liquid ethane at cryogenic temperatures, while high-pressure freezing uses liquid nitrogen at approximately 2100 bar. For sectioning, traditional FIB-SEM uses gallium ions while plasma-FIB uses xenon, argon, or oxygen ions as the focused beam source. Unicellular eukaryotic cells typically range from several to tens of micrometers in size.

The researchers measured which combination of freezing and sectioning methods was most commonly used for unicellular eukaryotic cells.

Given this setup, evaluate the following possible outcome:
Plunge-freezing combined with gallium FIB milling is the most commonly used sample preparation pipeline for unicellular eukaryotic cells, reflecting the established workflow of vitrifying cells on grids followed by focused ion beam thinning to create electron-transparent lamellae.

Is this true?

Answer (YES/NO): YES